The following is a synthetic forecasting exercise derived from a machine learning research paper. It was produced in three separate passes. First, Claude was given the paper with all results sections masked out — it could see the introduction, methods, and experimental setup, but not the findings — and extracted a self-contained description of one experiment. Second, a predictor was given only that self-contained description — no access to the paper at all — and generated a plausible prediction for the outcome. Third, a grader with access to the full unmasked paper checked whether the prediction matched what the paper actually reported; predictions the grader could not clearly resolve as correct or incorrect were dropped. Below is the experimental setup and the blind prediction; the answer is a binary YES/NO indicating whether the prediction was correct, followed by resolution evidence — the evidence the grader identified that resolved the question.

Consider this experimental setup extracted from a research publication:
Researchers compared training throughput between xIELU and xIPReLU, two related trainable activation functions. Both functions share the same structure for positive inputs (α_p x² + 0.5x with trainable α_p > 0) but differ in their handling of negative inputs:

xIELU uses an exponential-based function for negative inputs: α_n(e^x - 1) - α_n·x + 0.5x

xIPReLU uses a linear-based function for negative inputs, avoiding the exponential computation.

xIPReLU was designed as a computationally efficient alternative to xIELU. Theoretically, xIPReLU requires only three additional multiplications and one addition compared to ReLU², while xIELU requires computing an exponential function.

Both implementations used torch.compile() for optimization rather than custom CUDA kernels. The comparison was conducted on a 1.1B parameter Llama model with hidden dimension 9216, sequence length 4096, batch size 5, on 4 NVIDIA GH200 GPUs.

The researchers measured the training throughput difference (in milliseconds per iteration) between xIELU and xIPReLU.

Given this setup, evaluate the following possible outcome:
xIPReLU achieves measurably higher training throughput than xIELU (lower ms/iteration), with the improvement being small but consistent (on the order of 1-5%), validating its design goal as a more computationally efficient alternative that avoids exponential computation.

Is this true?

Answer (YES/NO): YES